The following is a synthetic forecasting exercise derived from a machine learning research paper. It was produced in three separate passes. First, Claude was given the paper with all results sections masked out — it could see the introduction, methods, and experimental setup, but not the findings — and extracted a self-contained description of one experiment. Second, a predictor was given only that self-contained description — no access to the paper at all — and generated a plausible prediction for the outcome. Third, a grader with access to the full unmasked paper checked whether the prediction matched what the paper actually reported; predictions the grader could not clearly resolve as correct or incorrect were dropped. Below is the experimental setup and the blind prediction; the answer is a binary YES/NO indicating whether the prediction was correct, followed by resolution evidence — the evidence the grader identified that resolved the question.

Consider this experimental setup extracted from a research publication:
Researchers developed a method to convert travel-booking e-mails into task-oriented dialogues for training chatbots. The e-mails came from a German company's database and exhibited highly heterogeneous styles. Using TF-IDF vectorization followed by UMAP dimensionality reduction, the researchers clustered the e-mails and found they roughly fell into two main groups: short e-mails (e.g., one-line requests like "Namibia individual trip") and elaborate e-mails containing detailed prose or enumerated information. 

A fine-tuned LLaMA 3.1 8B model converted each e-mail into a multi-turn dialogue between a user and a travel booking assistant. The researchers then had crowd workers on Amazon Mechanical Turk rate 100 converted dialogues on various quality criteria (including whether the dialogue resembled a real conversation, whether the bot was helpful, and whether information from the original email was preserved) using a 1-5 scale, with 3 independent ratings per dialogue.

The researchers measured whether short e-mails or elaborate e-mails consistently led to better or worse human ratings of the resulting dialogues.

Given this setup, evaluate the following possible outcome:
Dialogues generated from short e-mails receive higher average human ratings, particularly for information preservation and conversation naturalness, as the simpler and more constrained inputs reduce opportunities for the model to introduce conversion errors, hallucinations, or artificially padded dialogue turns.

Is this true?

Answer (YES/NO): NO